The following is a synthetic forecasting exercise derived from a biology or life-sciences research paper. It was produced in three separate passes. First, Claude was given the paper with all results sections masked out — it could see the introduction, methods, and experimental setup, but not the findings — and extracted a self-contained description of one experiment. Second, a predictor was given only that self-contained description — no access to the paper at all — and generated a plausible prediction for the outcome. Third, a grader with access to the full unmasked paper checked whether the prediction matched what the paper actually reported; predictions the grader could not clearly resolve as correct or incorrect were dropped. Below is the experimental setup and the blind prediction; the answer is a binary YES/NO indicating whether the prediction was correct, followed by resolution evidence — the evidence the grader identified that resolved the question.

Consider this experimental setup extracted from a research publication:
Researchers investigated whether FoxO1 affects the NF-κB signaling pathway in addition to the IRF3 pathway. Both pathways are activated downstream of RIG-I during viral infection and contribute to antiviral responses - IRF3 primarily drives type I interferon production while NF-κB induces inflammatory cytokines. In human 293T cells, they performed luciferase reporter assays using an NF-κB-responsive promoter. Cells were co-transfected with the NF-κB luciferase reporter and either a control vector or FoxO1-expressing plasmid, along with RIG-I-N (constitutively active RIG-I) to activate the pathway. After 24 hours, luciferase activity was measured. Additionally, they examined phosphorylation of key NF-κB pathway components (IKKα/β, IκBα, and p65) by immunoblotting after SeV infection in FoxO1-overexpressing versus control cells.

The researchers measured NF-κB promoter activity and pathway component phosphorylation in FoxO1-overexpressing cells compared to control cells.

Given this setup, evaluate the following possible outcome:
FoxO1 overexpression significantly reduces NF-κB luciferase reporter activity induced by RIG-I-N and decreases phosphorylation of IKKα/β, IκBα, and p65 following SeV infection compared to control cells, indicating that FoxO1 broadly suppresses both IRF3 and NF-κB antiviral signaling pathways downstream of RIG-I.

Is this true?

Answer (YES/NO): NO